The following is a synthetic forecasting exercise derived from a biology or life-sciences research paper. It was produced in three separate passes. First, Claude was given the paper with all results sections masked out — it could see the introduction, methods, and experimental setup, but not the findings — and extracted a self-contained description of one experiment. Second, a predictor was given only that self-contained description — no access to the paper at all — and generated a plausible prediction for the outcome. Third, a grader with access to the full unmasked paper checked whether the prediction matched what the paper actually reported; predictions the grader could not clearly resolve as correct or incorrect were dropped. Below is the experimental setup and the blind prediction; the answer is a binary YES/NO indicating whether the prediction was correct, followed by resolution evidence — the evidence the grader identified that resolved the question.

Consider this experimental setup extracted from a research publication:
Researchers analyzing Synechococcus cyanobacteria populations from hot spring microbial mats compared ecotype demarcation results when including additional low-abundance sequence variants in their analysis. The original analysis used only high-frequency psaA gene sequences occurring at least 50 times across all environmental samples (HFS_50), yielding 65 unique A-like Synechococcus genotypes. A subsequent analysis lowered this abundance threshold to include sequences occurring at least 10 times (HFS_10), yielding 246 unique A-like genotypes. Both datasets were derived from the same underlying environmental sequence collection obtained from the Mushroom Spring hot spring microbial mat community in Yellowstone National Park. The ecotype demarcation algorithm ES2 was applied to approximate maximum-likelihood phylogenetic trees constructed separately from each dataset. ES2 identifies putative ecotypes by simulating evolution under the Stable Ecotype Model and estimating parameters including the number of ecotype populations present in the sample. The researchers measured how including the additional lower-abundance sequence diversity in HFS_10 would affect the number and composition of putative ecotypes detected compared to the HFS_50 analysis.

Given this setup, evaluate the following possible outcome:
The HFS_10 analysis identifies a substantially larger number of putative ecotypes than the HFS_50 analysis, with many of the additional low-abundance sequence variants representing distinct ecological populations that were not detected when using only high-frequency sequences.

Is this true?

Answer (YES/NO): NO